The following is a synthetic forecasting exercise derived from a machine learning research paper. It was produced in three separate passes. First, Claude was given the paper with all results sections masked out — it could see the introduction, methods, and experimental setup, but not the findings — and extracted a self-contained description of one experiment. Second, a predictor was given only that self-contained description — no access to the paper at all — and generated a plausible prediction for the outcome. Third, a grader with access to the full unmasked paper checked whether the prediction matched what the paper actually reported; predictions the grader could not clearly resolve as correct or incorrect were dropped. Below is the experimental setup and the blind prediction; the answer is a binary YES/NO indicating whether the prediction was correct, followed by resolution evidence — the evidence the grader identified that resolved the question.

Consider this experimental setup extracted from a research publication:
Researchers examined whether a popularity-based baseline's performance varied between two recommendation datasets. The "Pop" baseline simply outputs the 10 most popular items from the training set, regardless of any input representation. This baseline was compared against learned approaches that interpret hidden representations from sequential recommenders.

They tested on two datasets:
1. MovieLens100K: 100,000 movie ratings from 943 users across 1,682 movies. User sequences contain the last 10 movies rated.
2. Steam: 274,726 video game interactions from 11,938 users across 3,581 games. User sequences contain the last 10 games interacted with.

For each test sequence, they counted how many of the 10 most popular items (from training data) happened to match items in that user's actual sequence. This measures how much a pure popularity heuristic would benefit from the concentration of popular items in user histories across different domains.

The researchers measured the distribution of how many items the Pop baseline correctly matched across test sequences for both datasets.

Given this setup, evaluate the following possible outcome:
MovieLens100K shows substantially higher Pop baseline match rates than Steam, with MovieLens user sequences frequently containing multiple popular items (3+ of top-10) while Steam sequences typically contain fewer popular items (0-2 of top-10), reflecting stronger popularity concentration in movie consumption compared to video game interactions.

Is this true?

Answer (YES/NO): NO